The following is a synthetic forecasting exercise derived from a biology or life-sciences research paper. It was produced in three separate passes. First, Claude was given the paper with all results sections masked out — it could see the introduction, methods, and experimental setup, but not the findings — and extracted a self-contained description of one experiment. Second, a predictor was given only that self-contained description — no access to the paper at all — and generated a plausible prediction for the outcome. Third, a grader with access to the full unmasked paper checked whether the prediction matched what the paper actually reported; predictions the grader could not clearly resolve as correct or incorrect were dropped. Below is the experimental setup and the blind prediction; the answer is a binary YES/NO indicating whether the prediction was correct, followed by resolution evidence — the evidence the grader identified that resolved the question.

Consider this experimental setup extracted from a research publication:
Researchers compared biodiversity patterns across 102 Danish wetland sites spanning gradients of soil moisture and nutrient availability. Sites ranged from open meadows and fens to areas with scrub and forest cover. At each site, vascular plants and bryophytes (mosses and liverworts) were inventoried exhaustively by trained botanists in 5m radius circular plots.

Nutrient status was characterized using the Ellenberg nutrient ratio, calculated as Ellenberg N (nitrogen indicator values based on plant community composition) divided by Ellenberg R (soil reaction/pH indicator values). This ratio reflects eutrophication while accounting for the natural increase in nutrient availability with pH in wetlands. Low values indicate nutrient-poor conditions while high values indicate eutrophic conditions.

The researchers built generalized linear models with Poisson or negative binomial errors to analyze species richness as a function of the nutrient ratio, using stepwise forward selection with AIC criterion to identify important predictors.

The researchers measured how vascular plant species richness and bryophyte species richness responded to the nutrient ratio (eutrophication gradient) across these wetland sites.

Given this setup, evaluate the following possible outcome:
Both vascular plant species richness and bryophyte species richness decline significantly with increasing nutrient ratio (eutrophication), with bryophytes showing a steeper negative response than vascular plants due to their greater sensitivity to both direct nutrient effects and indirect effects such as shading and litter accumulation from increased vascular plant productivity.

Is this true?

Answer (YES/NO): YES